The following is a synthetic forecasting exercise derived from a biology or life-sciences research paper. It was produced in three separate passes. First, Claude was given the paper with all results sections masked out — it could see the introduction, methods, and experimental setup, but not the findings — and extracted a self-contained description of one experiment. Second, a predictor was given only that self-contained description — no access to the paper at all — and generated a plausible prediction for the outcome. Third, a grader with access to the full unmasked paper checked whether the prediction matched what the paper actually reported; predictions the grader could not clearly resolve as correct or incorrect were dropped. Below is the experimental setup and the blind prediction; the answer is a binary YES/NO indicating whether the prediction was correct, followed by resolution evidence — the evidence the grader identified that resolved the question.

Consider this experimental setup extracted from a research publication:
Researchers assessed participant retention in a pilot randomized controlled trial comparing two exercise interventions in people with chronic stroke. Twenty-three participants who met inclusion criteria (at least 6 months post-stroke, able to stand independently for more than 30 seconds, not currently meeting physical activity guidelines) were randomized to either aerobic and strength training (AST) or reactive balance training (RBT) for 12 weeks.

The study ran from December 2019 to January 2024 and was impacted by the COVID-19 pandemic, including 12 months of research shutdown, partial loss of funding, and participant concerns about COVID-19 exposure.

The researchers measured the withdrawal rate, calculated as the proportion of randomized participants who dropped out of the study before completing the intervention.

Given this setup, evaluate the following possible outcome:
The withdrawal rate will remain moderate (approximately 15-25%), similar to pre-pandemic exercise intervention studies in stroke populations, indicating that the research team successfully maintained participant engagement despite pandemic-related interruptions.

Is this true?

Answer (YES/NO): NO